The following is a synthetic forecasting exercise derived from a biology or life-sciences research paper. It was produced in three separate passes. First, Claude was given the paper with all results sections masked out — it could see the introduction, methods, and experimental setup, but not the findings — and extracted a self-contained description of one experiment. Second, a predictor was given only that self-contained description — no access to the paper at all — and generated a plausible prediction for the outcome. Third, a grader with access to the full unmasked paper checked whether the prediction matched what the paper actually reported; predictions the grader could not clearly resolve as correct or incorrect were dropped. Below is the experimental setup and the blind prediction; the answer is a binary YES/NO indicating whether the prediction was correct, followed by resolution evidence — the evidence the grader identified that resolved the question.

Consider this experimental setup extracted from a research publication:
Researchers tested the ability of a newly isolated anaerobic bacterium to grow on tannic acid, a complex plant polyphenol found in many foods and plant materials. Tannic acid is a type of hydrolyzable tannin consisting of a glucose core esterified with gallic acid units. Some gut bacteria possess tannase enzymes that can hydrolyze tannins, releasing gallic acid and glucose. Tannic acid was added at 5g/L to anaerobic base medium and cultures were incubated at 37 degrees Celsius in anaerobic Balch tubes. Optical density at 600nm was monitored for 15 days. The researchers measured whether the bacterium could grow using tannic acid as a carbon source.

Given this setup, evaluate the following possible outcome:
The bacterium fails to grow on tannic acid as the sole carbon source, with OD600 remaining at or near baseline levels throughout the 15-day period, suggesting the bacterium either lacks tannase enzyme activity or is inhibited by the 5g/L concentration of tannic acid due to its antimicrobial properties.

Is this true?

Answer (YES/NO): NO